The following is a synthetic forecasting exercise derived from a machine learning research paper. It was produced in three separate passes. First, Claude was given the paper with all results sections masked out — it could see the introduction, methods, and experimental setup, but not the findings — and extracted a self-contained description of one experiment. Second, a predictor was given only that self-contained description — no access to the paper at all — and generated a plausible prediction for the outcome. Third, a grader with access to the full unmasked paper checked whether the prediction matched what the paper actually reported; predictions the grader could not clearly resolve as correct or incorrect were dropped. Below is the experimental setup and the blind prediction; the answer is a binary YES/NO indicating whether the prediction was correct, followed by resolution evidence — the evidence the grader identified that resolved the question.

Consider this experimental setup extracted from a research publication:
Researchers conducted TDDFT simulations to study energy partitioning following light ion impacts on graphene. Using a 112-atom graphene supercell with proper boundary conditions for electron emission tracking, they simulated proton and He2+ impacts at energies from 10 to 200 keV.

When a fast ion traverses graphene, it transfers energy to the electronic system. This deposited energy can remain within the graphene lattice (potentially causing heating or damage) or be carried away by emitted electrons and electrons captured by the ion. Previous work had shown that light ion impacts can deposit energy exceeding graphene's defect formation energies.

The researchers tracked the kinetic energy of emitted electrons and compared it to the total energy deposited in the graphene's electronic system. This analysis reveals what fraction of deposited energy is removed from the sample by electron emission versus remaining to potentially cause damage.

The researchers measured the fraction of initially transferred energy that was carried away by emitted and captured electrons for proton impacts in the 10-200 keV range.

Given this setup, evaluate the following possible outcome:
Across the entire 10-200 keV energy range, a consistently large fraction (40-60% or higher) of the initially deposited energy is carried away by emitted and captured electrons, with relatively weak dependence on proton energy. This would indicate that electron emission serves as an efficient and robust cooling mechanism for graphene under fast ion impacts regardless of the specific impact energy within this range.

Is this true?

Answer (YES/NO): NO